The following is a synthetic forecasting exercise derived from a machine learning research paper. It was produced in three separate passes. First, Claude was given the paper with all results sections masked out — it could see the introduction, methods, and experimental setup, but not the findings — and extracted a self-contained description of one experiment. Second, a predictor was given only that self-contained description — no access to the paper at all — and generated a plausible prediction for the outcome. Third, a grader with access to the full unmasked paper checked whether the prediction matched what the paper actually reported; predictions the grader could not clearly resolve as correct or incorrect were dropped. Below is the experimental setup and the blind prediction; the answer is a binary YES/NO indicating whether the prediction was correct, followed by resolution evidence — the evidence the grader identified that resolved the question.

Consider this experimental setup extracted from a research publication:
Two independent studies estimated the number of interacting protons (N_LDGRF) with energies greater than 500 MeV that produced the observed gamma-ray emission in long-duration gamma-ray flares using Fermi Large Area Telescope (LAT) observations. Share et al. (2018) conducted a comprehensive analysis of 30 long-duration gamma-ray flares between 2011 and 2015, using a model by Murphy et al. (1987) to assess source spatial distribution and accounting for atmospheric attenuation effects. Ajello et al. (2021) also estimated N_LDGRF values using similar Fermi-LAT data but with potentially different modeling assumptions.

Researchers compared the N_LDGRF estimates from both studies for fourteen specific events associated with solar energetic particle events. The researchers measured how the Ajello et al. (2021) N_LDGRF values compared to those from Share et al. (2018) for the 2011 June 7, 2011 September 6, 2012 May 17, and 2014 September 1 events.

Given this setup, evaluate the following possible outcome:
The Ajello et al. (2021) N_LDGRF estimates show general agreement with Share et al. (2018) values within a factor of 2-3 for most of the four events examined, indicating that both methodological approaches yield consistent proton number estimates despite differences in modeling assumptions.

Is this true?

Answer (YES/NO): YES